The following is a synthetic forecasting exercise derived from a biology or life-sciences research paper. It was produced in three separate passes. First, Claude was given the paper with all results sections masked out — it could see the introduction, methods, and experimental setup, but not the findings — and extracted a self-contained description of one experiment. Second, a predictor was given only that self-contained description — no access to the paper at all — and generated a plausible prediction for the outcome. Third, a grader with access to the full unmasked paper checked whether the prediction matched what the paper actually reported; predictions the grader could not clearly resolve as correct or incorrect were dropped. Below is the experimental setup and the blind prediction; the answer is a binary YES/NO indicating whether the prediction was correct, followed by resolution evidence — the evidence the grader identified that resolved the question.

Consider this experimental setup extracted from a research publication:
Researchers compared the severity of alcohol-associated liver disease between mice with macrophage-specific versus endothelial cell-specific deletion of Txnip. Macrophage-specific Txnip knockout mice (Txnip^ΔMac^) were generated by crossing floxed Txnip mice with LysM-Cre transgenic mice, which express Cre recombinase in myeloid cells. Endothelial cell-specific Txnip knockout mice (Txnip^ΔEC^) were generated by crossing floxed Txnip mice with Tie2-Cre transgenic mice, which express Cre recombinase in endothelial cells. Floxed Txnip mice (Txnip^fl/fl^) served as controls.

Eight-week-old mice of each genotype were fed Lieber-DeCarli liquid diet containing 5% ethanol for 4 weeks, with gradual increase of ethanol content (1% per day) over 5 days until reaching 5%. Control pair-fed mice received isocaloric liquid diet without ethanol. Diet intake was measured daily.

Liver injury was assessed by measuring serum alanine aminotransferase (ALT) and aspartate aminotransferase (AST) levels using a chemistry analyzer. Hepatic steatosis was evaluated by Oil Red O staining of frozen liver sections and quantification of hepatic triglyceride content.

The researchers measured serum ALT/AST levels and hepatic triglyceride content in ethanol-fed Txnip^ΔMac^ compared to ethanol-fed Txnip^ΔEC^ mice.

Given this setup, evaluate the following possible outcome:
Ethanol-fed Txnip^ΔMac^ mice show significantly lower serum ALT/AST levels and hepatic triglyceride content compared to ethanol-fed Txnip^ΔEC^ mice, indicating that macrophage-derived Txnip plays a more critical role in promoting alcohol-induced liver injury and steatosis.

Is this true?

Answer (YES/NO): NO